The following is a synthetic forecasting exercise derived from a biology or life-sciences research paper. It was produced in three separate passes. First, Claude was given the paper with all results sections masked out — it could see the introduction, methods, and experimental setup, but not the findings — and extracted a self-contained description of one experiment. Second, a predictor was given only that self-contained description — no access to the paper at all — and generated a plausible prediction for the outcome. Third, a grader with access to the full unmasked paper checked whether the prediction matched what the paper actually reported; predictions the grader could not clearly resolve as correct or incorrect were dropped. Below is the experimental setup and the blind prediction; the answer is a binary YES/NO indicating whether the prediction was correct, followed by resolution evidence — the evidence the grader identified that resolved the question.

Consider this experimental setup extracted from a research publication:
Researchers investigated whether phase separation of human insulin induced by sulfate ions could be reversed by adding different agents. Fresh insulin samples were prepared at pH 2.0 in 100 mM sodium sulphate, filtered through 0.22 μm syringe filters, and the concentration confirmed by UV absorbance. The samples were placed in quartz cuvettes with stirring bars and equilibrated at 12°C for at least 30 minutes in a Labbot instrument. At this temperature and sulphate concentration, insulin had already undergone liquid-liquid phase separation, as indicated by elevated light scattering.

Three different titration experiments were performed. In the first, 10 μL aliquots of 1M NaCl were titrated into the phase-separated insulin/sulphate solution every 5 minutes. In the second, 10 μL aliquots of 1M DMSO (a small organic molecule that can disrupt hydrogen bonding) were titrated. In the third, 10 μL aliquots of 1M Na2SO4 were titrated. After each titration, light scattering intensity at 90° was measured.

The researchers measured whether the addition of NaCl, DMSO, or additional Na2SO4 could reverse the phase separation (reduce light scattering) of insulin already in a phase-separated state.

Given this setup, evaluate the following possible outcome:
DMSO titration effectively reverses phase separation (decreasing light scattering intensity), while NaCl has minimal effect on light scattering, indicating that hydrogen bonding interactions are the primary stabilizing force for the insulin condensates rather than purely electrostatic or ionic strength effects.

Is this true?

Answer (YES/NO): NO